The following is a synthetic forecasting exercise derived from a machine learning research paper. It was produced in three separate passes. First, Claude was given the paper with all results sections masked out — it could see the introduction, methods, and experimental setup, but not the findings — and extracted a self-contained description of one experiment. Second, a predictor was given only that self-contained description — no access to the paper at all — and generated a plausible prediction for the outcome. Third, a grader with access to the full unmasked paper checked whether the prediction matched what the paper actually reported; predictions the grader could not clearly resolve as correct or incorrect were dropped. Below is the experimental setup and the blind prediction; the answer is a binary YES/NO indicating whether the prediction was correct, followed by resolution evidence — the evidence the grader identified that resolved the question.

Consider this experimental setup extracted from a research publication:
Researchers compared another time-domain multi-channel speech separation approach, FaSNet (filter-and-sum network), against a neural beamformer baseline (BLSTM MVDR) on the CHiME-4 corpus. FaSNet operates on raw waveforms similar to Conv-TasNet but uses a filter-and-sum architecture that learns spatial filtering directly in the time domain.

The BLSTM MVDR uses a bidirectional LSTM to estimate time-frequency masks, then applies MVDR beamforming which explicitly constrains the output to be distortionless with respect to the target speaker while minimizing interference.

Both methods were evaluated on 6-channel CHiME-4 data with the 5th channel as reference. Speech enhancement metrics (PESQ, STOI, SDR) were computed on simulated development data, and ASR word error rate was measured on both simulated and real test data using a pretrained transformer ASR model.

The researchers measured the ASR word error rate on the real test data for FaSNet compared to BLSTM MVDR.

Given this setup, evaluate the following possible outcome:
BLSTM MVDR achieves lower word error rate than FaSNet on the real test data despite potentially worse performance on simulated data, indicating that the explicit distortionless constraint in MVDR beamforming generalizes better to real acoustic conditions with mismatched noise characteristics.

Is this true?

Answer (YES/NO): NO